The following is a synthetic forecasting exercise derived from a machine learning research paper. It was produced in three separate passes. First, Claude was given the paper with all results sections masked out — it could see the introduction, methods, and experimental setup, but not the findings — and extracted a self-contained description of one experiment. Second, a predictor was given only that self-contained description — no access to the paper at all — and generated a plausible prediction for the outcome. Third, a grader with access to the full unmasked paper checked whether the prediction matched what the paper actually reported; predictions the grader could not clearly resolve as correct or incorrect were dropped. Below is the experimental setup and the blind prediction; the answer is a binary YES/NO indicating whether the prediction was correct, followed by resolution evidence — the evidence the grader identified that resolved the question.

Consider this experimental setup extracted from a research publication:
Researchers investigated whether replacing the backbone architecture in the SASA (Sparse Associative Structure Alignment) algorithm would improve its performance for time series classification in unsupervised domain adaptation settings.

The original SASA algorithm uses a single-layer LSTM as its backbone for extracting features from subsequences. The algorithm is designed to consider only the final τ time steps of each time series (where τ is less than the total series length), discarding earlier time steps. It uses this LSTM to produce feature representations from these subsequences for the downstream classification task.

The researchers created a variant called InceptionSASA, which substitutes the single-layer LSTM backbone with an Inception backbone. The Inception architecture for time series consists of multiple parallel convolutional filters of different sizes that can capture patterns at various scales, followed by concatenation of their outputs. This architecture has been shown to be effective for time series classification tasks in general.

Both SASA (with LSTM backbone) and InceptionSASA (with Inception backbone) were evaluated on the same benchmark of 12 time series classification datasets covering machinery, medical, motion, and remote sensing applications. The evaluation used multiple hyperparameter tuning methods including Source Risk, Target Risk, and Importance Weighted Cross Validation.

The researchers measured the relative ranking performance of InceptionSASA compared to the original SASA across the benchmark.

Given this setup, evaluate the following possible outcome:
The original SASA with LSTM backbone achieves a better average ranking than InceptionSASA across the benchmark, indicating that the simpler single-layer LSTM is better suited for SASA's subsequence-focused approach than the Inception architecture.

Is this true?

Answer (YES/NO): NO